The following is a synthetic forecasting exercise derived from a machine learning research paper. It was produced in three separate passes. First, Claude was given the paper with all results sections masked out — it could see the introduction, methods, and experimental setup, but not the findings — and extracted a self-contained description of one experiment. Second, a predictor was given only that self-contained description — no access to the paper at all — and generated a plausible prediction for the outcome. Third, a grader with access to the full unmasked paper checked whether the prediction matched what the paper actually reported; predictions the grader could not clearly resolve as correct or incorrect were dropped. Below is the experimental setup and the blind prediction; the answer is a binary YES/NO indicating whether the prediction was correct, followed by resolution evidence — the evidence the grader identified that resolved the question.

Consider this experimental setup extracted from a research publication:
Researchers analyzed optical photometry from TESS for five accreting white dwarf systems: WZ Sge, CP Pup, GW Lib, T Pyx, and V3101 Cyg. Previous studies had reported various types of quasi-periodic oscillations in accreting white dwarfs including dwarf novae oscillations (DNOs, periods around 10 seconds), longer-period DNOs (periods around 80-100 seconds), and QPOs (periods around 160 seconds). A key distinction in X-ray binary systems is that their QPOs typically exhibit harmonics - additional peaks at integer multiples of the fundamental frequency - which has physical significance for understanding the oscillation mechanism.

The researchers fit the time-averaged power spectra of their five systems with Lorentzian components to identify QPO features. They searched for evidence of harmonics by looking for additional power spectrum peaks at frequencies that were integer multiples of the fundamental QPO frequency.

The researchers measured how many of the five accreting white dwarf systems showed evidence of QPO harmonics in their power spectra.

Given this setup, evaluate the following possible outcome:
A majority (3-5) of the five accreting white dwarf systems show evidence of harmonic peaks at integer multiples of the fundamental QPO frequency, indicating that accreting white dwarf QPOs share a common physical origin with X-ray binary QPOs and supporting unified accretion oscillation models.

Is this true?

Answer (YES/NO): YES